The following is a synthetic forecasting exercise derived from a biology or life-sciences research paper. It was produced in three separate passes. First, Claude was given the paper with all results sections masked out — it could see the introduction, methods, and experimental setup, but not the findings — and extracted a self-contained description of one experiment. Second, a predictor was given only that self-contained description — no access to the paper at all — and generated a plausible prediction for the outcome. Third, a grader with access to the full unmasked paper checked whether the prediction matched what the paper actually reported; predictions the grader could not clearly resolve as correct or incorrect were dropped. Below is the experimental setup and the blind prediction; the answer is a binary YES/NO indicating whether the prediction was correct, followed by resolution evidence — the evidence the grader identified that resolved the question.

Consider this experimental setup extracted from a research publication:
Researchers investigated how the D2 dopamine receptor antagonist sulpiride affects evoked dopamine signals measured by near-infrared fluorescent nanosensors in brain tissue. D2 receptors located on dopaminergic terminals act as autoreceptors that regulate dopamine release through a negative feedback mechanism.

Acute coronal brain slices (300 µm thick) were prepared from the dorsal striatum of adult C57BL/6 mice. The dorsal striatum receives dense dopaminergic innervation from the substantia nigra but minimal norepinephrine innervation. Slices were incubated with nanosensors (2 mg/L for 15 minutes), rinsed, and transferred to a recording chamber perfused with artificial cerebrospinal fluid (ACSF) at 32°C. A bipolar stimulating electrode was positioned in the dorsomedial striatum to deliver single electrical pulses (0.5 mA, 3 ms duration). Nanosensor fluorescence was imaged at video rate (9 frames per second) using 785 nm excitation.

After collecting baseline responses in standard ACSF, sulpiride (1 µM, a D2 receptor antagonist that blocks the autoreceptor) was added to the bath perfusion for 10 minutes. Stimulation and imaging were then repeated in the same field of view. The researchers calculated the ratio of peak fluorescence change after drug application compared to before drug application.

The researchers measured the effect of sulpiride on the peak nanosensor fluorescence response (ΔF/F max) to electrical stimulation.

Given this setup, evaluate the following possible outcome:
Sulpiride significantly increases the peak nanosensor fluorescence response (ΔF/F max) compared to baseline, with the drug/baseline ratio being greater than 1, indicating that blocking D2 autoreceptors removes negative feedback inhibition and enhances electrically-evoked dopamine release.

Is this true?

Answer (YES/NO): YES